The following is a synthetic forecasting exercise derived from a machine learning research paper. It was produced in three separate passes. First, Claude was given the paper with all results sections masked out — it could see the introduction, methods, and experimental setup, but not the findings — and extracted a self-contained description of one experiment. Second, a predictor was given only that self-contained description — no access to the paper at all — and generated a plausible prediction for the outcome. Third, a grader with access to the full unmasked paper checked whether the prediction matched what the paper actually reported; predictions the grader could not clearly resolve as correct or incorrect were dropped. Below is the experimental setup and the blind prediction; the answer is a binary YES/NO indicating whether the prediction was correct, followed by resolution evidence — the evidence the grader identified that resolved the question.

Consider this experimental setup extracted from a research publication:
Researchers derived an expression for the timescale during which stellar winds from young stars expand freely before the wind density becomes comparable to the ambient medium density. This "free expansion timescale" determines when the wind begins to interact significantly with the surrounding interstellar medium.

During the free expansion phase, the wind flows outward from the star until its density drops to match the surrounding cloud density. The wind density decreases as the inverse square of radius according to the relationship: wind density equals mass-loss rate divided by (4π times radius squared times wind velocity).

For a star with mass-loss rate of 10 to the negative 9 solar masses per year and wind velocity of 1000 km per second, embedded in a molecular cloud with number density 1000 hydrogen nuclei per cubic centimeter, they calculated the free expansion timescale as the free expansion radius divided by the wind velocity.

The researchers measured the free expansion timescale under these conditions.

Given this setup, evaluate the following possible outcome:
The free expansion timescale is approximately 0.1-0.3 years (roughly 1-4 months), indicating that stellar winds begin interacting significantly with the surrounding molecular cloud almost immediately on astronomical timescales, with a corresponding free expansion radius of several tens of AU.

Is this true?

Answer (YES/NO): NO